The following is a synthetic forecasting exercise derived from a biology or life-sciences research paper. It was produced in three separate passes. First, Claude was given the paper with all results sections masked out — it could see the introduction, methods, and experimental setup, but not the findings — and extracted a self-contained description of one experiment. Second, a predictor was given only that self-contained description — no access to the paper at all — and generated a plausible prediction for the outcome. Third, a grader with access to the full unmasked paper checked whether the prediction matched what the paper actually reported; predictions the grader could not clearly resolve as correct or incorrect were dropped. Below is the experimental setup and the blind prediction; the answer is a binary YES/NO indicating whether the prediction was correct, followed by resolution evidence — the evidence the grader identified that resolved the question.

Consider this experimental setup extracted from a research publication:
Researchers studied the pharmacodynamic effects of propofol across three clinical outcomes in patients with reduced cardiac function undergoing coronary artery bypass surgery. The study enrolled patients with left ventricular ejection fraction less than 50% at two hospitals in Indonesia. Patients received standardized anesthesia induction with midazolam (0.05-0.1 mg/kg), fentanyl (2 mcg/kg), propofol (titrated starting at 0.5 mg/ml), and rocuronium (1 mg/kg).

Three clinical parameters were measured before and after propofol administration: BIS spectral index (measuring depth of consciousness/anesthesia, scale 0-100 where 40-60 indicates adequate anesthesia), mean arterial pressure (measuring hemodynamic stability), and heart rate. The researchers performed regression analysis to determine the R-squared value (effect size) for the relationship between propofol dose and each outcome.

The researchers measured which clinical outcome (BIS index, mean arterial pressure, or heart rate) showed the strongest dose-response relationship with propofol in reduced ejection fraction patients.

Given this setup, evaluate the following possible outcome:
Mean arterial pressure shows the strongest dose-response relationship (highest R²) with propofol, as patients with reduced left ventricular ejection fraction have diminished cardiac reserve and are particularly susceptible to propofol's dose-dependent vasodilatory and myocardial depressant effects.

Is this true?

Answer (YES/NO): NO